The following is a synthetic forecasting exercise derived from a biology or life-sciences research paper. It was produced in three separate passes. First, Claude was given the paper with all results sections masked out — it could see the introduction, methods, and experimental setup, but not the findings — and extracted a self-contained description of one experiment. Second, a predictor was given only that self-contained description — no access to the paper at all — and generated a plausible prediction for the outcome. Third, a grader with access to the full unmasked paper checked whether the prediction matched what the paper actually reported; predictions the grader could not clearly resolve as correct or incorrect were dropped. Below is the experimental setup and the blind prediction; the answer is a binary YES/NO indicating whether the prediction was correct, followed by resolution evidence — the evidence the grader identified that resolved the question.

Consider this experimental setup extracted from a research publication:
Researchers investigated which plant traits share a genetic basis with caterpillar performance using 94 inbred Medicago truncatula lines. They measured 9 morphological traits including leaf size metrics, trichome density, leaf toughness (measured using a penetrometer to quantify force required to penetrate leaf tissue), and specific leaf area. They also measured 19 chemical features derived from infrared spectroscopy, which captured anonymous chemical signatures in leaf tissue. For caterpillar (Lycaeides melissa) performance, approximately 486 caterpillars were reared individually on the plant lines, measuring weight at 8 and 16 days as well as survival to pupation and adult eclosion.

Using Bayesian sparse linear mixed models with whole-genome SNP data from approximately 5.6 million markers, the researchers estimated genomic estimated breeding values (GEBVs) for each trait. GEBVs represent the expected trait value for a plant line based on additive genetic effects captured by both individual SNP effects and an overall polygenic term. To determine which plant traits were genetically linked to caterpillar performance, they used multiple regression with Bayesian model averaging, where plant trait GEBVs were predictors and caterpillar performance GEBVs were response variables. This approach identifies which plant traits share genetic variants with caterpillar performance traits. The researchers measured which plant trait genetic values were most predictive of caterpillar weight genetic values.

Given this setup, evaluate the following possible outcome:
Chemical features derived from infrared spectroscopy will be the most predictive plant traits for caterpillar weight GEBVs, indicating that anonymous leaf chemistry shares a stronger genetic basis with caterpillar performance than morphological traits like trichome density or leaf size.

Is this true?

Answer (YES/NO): NO